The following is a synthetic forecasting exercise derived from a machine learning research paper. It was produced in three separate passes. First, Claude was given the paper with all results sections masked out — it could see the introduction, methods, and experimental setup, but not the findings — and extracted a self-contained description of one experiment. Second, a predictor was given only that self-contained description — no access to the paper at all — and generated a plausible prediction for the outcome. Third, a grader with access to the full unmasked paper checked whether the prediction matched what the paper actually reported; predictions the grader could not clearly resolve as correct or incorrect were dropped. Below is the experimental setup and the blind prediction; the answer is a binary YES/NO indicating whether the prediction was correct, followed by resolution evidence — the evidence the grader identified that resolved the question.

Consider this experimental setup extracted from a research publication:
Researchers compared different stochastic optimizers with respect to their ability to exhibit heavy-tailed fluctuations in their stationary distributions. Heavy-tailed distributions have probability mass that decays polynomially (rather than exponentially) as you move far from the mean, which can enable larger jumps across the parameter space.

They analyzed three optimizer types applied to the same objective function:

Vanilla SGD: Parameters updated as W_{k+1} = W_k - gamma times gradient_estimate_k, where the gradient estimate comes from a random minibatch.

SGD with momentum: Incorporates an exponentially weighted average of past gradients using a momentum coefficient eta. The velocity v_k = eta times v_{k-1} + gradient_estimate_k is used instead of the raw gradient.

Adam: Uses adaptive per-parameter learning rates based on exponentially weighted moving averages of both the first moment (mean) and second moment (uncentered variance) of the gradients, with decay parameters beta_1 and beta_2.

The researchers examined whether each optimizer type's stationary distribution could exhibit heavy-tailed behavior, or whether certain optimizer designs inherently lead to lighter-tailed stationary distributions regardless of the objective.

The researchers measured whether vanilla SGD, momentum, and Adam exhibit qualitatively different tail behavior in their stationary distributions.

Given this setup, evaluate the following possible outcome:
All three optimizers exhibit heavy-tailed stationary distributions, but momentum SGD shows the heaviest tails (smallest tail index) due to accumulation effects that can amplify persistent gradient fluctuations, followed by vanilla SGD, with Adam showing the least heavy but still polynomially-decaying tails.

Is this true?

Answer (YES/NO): NO